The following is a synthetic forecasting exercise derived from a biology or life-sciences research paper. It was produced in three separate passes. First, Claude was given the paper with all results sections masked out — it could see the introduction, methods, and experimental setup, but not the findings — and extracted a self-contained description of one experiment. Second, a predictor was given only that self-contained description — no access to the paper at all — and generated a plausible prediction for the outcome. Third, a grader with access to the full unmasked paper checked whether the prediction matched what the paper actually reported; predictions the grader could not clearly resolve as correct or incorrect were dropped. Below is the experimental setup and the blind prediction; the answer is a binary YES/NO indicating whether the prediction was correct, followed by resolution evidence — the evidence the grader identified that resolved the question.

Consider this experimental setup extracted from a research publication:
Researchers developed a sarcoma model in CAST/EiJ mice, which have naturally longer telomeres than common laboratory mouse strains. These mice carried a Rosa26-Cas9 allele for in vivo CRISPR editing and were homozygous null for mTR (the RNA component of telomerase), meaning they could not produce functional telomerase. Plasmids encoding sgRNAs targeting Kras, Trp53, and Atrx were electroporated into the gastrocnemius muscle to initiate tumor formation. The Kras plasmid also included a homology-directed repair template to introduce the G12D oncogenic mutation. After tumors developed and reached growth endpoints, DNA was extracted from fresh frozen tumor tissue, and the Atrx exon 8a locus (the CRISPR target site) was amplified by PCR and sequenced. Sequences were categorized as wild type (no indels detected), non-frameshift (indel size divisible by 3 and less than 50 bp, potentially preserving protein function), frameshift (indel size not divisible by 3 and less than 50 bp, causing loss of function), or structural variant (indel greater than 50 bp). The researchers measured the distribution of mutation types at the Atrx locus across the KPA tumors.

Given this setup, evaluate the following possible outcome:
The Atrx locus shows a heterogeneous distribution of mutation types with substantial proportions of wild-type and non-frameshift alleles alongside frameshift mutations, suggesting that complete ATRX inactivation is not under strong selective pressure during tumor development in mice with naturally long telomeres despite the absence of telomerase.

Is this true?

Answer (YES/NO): YES